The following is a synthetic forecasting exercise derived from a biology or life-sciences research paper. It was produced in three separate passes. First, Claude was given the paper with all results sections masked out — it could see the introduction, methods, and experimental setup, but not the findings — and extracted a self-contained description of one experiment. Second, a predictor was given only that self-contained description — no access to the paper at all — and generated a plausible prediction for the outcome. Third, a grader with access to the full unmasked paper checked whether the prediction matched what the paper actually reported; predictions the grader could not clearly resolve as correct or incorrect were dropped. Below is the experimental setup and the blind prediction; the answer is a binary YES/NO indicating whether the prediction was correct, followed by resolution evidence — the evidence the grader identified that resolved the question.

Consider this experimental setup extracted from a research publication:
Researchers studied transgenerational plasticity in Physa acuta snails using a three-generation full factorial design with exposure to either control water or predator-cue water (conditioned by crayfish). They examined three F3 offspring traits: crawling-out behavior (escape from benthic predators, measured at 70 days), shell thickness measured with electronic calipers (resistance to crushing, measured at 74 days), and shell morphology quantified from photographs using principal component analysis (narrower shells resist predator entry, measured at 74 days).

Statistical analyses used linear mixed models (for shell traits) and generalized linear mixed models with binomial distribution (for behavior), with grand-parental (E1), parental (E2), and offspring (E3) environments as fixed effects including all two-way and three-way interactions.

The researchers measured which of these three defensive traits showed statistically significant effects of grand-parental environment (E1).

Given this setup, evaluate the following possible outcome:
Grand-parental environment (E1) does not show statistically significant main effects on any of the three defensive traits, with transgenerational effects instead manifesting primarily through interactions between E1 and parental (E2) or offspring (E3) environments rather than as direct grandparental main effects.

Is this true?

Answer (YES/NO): NO